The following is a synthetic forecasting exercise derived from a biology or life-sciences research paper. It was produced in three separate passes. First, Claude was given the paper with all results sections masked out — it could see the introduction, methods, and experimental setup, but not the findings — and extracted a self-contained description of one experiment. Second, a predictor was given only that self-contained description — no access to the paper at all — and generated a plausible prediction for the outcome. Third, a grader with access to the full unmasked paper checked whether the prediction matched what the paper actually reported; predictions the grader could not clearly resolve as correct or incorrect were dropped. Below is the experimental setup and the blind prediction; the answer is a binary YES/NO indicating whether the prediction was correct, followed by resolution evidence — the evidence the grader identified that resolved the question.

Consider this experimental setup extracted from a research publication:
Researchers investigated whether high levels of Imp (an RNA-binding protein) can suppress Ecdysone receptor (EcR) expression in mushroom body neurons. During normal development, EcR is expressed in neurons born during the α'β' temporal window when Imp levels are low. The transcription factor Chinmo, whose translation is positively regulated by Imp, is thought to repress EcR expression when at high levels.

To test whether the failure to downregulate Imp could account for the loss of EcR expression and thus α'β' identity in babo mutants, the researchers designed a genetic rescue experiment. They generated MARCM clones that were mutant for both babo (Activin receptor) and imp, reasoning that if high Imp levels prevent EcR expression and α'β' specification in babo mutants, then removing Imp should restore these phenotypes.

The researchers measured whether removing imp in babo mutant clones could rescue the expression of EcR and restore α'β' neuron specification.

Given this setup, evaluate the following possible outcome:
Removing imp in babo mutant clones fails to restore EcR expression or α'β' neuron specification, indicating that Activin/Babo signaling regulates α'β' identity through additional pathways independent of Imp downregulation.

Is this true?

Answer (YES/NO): NO